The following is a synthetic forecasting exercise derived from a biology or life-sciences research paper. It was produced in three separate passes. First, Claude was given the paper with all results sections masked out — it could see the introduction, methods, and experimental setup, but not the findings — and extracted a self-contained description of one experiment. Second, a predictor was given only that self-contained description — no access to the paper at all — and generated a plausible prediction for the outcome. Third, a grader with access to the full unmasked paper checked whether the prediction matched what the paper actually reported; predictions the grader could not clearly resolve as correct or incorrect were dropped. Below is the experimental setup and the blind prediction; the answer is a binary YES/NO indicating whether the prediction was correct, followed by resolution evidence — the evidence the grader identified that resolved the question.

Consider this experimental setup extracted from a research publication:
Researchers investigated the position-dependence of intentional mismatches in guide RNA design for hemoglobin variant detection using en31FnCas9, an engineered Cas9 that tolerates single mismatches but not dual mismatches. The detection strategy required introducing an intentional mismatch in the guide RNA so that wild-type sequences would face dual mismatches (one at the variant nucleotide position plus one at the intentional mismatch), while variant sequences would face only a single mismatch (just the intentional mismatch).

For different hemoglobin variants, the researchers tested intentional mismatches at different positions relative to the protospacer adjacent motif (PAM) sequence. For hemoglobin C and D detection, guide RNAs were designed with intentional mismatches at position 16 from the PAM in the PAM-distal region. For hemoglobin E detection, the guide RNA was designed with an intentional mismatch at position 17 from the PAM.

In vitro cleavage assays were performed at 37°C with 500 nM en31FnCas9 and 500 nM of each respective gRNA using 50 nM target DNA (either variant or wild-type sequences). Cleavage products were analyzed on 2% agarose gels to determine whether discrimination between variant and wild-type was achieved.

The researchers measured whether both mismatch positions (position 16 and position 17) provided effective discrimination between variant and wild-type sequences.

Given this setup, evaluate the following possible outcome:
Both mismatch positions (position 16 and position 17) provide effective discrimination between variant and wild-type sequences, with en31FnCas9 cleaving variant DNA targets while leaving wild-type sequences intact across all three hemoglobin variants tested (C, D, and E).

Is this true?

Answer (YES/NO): NO